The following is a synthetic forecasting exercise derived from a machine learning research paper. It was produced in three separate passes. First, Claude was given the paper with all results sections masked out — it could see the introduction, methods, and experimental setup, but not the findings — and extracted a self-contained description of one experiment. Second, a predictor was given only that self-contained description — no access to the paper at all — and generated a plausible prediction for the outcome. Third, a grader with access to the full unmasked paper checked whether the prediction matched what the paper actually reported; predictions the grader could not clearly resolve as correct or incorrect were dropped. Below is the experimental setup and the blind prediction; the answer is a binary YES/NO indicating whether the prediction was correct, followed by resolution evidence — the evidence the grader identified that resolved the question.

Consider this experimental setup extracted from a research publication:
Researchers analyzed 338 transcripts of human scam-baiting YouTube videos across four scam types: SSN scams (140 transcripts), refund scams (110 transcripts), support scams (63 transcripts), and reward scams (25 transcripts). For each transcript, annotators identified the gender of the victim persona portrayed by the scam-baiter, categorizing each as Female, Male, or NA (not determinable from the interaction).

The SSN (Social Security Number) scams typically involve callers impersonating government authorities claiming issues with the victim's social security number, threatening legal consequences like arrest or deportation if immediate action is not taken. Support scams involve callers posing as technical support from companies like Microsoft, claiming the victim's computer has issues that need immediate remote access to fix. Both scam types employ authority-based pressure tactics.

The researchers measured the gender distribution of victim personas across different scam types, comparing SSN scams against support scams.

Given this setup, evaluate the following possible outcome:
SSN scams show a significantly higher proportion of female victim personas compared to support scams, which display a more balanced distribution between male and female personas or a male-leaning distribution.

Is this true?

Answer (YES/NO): NO